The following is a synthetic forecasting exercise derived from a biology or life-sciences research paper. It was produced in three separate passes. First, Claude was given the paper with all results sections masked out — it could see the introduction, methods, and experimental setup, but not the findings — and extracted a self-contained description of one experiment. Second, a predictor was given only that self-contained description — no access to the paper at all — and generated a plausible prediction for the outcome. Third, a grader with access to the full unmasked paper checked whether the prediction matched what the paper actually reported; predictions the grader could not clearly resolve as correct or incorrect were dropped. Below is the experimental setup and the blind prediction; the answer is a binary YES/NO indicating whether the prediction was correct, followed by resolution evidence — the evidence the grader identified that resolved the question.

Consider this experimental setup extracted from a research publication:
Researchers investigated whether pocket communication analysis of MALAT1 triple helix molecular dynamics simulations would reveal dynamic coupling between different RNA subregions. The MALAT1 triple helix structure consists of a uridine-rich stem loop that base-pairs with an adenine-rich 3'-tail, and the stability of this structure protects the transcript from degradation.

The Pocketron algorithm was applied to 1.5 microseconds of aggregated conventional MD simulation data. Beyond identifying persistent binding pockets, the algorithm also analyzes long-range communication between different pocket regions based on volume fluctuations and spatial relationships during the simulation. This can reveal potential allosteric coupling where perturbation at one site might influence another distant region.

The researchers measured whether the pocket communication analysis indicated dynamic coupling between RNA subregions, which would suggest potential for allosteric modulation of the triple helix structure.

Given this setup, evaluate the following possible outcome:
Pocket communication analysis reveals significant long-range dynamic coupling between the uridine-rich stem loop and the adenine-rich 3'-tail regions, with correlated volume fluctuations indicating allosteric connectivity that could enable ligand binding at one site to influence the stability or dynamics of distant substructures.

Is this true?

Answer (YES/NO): NO